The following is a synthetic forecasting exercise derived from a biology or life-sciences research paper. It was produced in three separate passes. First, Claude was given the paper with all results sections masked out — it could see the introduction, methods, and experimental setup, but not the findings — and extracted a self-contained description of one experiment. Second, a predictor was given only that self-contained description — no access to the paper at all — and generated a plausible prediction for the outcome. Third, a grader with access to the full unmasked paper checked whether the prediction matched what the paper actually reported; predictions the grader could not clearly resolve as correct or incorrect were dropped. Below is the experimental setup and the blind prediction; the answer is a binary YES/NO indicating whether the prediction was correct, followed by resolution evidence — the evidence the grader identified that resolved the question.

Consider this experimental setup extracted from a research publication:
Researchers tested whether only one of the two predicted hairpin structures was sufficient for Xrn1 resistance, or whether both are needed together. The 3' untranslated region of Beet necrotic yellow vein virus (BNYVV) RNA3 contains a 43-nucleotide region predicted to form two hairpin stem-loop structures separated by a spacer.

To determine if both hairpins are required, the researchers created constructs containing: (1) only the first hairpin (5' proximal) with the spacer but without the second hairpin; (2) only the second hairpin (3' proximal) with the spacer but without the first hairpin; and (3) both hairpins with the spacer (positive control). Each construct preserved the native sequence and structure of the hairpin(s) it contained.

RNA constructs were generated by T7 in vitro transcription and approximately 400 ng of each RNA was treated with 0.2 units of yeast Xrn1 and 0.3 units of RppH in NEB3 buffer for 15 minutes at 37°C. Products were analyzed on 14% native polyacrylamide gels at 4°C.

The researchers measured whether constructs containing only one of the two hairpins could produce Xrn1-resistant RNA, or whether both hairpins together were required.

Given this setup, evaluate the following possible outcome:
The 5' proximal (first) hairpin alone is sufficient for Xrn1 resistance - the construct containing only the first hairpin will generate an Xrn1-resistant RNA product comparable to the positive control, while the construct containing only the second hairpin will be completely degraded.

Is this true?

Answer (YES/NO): NO